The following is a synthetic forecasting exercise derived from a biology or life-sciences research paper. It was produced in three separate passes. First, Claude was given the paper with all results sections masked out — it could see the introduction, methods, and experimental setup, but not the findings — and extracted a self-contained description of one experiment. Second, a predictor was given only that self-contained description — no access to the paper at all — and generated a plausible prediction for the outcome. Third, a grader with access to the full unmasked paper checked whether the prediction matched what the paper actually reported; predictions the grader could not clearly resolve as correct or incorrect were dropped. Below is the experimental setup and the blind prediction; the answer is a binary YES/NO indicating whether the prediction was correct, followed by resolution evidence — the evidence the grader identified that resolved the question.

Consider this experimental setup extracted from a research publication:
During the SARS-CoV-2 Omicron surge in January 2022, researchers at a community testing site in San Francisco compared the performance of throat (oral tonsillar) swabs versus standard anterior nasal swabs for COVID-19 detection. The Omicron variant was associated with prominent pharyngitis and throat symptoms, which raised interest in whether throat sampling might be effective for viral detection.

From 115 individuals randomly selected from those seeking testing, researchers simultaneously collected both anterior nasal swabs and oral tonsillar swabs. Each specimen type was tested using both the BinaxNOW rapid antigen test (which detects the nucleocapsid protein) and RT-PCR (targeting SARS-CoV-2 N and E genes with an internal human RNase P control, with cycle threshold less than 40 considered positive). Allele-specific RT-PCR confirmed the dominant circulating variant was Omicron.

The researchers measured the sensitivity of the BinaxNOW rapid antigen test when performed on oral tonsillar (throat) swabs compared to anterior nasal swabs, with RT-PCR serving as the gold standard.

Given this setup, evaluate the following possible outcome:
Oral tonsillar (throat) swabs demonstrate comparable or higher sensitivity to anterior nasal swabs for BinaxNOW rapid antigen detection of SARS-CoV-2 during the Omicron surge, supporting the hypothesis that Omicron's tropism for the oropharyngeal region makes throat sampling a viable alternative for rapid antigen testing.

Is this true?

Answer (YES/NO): NO